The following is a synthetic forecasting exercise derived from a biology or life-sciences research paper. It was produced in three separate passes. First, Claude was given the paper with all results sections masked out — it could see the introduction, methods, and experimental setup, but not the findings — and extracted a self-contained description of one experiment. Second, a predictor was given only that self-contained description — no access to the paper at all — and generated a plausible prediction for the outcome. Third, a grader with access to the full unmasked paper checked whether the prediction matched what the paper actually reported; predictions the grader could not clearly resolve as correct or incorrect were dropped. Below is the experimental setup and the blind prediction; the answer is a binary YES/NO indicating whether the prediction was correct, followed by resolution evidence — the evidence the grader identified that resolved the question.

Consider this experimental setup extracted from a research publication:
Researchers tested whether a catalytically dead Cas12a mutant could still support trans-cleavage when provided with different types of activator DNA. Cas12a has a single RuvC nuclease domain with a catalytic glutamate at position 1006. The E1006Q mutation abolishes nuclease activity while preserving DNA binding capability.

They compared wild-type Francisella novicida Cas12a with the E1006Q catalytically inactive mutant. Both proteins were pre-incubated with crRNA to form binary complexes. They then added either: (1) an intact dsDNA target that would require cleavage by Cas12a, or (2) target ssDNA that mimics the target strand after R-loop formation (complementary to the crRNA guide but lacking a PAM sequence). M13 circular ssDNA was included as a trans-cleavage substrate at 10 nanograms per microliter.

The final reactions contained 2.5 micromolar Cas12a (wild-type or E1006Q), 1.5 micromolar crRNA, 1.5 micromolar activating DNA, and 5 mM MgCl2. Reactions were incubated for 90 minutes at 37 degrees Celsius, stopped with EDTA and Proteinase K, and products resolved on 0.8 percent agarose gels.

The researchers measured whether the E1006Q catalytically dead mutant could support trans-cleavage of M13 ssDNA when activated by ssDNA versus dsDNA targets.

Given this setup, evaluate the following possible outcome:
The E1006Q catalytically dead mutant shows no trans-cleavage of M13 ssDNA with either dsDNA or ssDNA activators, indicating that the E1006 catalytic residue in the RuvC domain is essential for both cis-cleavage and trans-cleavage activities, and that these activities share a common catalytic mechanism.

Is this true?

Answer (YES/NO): YES